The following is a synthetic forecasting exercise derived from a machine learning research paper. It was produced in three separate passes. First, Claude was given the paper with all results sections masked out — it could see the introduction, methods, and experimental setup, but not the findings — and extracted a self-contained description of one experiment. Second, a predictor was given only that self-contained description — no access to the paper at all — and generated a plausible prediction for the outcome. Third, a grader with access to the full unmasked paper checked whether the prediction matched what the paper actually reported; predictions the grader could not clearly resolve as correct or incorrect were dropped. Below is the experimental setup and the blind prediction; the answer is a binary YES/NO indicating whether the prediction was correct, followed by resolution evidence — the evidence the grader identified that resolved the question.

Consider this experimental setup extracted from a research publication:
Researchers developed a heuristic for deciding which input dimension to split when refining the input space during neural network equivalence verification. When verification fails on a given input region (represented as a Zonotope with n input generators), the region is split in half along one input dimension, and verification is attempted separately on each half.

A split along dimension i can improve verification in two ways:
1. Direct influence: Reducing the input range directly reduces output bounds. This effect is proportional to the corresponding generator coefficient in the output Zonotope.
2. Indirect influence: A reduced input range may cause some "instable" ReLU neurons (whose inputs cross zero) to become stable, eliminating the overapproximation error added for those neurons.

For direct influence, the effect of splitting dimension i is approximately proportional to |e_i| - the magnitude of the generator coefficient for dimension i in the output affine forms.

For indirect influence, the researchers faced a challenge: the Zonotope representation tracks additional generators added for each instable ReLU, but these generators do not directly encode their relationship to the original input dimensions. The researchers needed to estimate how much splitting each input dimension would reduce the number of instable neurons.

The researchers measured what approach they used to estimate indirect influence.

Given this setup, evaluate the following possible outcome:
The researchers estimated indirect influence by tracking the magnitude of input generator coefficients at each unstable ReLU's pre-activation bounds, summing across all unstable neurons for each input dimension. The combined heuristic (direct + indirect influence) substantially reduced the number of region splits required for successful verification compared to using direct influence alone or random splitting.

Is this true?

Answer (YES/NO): NO